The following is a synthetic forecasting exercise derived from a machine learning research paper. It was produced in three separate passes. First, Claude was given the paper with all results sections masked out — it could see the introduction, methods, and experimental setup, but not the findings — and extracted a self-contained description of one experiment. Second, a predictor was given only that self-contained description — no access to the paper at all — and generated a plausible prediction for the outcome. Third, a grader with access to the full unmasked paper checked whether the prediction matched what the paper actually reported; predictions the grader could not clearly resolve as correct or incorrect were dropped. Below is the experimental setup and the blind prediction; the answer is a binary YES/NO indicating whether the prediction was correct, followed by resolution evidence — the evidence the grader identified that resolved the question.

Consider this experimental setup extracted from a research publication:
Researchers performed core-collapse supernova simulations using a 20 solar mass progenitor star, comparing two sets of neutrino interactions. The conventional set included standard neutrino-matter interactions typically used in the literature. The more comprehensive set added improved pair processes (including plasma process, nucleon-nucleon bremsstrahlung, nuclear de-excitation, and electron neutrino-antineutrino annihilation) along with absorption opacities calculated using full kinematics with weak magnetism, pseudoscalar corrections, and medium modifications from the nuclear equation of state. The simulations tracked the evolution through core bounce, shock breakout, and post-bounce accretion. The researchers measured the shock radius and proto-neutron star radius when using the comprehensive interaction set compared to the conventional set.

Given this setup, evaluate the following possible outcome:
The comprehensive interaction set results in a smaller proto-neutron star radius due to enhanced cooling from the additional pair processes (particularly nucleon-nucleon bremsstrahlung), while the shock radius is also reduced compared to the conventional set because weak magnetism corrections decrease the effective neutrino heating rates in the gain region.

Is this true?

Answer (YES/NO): NO